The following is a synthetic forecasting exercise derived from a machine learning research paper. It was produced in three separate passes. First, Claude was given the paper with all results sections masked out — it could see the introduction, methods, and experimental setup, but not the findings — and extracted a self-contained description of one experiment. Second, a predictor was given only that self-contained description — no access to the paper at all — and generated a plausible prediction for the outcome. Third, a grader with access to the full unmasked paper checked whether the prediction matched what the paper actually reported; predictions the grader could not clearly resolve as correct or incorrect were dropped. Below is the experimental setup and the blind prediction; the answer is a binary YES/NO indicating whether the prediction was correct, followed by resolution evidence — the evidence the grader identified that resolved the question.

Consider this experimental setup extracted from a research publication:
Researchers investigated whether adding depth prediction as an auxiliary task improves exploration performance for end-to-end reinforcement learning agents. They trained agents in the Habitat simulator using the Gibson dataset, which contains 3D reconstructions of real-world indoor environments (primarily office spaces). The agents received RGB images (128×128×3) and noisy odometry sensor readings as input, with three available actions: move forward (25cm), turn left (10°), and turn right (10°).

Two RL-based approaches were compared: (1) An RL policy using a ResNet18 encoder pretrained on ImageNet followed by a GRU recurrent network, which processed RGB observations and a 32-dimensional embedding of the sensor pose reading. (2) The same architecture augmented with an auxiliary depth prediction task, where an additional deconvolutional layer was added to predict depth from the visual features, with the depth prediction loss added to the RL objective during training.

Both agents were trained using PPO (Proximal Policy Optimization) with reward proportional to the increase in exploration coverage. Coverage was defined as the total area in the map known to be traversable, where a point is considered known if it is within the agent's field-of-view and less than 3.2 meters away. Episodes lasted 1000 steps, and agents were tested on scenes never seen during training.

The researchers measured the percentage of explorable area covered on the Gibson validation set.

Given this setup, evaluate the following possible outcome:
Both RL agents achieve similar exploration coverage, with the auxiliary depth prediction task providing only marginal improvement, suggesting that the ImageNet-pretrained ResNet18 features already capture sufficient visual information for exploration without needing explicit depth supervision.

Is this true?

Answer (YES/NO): NO